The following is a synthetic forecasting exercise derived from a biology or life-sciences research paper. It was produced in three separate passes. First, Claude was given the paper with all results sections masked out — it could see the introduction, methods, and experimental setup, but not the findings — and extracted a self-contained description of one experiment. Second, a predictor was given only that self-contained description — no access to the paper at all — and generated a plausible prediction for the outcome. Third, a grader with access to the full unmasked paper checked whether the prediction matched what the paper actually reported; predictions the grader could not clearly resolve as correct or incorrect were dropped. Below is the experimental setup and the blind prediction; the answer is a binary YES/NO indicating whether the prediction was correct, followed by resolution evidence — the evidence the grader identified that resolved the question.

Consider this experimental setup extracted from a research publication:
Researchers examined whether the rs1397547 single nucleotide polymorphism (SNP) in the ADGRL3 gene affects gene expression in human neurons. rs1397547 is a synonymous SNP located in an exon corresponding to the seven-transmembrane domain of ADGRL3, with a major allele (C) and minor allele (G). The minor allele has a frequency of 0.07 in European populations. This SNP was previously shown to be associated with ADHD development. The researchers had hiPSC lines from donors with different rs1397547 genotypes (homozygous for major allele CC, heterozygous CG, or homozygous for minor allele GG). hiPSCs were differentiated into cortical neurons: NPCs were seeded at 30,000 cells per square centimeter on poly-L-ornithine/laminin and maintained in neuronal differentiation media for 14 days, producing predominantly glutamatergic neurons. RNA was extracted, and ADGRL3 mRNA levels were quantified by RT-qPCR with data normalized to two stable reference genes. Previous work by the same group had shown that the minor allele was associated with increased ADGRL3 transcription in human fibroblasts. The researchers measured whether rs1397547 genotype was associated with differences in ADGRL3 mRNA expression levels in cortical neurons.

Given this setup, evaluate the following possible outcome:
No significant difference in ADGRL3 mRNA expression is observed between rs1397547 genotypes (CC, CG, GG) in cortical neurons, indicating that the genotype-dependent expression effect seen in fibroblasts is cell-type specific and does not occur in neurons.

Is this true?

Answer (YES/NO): NO